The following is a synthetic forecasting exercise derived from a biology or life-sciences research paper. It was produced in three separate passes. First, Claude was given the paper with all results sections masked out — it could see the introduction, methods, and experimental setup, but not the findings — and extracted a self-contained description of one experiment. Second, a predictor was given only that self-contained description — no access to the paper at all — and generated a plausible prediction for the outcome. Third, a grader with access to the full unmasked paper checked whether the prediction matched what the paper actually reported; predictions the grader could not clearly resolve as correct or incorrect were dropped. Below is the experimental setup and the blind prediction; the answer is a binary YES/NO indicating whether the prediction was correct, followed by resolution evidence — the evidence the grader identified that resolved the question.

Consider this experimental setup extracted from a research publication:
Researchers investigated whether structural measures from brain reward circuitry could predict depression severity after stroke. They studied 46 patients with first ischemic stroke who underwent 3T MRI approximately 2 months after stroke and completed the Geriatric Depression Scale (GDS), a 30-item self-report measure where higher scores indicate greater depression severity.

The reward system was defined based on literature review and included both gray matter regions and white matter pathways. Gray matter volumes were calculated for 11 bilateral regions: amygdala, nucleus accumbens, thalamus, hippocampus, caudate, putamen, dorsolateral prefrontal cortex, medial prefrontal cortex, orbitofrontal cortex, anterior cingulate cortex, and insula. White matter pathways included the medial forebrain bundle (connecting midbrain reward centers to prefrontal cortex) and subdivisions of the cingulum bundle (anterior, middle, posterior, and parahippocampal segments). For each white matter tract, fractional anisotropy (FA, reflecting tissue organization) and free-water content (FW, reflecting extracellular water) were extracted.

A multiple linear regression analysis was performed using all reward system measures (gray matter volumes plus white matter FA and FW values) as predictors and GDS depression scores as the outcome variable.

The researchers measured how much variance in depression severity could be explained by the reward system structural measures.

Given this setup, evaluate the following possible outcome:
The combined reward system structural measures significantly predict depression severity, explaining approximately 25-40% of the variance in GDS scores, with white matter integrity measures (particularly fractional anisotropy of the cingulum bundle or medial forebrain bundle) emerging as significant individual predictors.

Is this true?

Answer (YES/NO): NO